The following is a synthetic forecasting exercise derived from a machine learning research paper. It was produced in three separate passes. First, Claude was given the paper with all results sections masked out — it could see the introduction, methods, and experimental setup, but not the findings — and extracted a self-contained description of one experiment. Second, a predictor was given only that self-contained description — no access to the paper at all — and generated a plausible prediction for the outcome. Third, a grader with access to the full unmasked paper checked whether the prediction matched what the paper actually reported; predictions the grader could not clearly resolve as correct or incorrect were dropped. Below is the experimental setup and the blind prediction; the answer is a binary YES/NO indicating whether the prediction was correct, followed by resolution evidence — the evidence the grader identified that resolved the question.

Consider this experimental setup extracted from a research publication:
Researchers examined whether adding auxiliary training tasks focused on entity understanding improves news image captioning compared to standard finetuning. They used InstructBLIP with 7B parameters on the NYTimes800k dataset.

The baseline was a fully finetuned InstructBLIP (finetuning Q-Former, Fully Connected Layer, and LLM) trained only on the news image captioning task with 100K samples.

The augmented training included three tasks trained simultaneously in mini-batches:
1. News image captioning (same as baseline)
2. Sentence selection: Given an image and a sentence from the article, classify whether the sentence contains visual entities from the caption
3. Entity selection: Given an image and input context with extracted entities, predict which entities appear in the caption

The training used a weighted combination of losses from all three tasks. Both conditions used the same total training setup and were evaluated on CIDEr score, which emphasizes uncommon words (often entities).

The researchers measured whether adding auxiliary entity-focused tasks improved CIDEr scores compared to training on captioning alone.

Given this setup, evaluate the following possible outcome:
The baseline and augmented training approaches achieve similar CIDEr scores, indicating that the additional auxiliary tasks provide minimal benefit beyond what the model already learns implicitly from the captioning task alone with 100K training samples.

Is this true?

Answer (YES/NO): NO